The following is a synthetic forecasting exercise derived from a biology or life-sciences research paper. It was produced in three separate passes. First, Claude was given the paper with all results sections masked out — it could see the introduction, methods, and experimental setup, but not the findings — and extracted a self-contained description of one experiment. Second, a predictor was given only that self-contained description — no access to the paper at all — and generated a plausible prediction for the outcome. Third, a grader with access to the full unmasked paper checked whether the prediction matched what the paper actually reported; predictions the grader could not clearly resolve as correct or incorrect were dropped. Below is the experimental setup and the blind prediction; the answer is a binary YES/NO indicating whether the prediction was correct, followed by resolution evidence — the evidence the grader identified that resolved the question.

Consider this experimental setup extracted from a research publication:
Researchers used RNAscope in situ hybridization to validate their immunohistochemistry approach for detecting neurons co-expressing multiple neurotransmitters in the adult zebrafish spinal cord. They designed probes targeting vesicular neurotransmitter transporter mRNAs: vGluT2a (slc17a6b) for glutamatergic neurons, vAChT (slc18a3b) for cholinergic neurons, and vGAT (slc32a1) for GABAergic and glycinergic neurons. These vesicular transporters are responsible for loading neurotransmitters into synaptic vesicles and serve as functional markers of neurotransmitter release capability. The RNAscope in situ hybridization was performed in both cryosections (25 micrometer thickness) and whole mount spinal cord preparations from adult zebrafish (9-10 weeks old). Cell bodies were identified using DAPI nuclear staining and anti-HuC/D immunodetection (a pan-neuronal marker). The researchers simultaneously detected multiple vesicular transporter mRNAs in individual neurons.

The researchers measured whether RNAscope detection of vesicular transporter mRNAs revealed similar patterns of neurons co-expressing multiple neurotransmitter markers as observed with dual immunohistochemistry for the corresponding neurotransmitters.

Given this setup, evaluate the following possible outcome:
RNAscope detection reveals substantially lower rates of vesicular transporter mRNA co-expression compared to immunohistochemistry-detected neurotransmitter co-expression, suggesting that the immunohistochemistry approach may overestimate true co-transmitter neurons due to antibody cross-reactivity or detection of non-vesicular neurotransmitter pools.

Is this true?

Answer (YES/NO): NO